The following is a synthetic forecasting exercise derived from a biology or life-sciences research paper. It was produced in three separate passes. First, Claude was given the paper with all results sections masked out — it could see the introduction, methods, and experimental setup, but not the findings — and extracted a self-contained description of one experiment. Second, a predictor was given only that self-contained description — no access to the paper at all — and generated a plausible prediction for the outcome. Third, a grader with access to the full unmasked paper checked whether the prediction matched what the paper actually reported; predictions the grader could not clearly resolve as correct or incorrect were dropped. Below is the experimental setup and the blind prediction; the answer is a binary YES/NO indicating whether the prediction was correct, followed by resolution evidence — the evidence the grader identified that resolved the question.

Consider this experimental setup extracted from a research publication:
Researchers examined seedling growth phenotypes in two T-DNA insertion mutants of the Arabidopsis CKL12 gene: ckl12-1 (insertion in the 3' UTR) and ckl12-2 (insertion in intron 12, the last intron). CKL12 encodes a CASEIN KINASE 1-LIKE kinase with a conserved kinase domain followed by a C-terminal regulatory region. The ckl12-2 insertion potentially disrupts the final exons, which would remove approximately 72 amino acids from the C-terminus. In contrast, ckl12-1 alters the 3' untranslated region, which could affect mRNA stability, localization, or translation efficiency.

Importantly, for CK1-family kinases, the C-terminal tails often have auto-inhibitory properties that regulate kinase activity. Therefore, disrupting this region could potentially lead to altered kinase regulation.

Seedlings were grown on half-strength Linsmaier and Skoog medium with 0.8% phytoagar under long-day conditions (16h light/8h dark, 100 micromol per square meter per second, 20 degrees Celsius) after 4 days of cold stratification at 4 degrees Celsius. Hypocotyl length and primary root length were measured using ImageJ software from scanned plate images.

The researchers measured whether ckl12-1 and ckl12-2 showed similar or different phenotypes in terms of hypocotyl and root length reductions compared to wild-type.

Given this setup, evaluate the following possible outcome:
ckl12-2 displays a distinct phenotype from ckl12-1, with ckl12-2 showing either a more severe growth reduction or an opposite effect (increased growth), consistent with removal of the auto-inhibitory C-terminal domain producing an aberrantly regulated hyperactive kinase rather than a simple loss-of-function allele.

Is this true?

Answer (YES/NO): NO